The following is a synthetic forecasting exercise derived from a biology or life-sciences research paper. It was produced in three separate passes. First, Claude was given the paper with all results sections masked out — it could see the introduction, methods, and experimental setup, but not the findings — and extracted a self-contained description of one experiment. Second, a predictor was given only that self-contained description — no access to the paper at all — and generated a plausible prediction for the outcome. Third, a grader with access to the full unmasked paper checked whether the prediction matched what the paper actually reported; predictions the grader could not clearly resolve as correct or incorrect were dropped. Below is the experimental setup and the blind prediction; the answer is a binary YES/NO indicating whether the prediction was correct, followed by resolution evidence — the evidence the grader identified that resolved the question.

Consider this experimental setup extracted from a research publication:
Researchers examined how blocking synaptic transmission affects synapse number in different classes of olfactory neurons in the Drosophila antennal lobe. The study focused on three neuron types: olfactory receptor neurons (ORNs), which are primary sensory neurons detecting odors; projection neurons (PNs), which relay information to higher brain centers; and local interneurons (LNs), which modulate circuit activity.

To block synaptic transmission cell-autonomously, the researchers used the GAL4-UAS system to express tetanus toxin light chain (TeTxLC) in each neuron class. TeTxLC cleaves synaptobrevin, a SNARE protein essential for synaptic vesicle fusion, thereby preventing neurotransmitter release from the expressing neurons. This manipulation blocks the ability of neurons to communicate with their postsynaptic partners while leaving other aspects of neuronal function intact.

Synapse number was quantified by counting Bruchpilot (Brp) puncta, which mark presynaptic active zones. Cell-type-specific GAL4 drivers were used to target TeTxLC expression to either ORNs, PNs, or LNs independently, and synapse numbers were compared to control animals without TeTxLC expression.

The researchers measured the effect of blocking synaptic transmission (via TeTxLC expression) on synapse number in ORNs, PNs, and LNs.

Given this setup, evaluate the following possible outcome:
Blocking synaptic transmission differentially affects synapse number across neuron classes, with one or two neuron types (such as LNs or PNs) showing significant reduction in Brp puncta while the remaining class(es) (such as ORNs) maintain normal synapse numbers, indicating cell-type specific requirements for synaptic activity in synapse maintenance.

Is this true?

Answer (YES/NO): NO